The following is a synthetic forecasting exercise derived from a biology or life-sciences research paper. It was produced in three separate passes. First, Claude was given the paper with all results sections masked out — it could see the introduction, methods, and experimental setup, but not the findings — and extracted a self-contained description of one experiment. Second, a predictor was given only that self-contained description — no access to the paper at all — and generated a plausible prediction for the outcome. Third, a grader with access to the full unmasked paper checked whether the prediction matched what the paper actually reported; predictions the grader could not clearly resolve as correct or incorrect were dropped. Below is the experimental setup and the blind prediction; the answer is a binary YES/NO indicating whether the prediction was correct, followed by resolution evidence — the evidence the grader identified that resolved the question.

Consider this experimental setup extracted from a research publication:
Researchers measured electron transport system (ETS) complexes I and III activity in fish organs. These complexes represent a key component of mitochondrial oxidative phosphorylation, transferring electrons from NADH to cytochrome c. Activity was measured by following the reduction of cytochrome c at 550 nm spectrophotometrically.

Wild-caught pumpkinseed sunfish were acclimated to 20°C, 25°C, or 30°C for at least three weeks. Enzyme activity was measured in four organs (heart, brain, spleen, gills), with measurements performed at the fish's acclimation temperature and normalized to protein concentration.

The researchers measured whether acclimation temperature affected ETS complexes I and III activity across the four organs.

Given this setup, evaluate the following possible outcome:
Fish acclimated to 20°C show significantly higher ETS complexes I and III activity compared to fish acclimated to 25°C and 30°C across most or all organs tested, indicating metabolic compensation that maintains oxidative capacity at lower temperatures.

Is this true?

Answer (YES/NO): NO